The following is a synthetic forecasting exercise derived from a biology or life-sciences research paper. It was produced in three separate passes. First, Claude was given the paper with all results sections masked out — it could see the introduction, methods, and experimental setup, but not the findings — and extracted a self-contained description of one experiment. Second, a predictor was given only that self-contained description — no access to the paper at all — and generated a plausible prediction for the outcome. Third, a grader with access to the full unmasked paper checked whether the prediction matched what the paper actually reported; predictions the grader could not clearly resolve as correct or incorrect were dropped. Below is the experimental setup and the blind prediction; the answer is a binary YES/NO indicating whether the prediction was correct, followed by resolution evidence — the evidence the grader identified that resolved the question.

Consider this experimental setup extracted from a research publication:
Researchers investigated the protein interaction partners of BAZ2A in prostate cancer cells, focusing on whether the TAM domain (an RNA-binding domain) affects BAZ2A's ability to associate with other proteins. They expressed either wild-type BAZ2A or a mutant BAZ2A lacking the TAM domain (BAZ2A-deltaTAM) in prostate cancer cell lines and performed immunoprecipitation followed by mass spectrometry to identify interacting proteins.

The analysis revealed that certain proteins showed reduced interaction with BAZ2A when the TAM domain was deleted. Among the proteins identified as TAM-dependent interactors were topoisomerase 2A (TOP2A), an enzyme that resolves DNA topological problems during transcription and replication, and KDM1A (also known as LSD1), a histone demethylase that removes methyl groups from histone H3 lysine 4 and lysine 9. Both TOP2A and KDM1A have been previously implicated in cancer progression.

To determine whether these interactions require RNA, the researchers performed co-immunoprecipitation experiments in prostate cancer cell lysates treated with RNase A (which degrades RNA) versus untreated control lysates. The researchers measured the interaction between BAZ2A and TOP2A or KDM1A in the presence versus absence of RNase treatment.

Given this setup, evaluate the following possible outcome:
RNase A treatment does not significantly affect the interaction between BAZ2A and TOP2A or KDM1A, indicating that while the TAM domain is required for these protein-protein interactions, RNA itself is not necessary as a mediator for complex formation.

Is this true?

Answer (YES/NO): NO